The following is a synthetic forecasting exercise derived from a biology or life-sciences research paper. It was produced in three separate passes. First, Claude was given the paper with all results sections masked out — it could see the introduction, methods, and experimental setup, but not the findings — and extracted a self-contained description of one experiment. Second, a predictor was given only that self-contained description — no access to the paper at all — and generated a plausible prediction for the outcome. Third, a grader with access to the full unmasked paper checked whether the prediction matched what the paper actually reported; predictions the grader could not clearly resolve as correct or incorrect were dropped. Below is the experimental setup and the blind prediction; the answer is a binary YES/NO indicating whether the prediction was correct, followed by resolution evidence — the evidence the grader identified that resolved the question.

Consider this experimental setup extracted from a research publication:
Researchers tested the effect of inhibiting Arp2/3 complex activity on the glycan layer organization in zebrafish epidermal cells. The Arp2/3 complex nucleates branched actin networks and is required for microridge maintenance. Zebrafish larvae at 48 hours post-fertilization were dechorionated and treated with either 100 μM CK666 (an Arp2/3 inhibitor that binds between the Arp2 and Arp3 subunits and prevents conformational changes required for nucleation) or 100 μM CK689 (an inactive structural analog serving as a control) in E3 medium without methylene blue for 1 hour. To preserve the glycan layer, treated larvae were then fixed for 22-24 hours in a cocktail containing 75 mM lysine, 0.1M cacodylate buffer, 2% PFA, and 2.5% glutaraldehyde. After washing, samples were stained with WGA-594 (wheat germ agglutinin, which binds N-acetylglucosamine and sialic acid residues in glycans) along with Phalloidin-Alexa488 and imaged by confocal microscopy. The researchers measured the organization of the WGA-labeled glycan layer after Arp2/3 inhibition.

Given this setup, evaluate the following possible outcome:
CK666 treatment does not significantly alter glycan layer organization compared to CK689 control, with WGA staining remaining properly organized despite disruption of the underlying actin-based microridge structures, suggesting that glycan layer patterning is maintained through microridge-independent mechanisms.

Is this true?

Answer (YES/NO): NO